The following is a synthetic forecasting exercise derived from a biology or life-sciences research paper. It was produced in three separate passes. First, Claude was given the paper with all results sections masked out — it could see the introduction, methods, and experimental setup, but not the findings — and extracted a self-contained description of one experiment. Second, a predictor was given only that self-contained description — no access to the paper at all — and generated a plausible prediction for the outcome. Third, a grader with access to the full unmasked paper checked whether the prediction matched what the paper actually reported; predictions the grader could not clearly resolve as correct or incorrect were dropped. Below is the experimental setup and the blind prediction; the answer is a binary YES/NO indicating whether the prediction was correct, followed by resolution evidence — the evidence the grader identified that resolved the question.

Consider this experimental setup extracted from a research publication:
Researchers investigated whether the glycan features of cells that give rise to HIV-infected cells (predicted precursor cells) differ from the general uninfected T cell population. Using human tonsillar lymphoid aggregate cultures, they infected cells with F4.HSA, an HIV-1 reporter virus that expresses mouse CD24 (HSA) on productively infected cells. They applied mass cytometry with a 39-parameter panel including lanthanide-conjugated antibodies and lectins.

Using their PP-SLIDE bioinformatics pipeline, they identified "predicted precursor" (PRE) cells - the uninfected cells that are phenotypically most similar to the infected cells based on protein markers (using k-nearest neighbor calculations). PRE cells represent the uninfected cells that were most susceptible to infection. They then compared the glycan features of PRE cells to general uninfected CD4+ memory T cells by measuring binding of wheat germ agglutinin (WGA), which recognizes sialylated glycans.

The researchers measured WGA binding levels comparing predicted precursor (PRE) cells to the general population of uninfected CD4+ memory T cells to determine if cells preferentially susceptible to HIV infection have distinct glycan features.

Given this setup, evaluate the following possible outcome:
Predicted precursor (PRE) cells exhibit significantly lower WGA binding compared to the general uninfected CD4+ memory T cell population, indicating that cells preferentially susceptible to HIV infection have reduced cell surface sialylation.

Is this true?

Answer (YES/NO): NO